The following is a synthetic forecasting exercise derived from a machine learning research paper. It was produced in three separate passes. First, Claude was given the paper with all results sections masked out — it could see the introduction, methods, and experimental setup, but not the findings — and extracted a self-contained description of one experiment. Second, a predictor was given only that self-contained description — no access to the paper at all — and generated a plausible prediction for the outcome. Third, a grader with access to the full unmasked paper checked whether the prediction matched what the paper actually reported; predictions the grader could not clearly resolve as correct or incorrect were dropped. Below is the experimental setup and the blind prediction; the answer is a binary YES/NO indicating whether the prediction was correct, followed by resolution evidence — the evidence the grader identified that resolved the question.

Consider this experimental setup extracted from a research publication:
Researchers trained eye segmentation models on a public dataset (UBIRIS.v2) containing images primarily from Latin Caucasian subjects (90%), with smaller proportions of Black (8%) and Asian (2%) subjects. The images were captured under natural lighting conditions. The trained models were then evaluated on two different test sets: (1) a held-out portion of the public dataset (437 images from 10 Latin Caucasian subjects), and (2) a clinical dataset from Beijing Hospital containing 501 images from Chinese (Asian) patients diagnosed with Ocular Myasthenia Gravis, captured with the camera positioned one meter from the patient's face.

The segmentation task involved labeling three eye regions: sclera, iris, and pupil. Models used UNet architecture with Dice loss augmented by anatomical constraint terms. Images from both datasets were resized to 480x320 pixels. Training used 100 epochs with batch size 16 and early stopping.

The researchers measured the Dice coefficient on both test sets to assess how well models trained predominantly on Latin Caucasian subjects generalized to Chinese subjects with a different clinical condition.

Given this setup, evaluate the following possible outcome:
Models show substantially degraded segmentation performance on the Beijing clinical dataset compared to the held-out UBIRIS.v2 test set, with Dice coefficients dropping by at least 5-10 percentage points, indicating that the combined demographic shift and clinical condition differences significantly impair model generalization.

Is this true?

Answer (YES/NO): YES